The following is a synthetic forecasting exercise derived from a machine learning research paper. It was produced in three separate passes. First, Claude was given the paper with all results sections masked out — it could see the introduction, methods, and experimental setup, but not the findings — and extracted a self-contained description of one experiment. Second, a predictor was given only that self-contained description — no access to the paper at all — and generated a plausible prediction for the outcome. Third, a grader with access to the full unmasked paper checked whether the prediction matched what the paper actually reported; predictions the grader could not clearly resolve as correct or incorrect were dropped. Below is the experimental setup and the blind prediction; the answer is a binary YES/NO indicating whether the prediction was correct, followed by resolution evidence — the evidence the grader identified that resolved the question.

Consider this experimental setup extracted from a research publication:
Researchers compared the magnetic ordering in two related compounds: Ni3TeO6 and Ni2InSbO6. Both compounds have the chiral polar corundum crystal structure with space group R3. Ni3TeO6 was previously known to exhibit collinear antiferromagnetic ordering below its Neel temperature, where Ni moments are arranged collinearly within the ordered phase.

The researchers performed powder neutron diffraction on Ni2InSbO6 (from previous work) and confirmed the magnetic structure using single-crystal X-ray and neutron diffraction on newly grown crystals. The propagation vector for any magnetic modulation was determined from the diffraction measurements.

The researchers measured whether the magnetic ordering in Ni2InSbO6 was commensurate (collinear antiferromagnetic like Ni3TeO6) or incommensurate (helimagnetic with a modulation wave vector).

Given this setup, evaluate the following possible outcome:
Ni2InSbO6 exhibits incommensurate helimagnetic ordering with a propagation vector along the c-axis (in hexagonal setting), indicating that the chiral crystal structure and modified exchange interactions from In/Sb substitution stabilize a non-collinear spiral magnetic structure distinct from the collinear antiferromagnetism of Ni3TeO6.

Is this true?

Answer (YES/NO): NO